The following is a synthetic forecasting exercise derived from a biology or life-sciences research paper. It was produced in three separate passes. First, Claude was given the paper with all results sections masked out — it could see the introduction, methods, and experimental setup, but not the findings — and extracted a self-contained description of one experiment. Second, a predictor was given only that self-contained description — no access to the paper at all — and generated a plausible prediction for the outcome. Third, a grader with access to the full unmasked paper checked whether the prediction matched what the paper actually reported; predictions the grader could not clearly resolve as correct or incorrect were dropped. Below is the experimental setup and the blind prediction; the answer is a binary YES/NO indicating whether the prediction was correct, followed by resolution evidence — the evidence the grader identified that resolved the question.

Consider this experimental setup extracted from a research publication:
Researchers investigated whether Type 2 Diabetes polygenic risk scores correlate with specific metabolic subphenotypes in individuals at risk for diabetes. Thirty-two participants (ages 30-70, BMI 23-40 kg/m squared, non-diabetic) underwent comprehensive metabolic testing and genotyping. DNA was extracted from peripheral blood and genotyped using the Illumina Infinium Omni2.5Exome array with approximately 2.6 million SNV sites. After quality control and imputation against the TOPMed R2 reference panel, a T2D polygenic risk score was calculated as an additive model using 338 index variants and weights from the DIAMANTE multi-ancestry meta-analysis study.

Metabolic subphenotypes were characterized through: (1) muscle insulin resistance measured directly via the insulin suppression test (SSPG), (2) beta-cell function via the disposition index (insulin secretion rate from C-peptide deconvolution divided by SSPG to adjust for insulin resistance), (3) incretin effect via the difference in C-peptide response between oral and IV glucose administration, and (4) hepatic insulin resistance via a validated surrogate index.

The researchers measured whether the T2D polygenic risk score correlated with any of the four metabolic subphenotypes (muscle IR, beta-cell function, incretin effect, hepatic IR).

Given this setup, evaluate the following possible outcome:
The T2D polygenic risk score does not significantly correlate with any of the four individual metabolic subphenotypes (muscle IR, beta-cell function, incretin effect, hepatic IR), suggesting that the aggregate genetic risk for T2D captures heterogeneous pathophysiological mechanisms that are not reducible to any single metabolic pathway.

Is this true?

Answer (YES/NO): YES